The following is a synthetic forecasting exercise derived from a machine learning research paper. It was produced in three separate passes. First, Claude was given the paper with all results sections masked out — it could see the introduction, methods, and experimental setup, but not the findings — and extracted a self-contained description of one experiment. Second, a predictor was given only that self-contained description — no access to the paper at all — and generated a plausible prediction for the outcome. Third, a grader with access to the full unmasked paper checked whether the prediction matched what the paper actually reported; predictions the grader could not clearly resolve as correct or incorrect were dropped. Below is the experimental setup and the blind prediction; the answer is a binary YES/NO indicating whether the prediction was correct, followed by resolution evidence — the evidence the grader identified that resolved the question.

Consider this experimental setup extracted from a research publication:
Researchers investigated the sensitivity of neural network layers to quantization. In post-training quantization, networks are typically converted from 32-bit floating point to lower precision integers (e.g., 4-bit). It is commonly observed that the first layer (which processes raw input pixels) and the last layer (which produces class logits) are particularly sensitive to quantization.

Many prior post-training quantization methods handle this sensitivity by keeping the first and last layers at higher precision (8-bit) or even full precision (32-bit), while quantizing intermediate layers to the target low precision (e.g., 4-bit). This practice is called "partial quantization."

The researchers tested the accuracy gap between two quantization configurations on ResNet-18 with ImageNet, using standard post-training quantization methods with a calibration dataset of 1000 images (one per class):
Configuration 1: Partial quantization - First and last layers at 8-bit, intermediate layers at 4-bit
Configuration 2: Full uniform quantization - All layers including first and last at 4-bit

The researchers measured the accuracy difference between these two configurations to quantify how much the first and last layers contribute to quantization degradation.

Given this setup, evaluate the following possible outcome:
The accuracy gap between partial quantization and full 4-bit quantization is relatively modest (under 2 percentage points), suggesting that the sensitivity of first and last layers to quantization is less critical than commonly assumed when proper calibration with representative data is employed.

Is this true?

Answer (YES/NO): YES